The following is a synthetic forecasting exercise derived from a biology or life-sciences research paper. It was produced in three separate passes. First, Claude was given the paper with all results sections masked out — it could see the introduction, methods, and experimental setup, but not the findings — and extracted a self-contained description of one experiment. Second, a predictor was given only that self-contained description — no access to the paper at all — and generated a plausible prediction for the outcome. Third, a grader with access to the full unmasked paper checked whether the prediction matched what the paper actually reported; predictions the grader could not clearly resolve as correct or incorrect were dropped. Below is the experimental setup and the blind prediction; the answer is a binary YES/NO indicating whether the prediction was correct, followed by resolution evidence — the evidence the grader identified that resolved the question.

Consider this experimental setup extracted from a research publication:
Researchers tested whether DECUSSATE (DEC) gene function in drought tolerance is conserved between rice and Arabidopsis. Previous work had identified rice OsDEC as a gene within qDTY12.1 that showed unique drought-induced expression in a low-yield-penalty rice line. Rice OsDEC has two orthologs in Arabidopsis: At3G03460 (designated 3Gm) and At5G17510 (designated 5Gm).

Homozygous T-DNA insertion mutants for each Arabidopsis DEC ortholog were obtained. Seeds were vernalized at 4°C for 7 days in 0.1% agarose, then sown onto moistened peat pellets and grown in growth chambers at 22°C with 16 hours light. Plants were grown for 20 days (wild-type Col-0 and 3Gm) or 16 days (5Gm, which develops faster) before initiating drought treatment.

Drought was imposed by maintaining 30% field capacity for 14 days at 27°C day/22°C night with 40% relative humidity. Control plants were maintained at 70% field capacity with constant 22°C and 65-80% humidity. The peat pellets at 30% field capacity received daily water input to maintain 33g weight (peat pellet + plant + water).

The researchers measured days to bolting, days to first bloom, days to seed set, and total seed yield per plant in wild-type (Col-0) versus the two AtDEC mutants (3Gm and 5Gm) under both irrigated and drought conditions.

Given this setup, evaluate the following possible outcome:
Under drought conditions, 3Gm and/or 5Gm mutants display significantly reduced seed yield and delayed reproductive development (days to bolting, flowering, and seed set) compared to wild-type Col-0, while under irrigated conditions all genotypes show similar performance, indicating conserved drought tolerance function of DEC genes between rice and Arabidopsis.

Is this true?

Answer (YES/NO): NO